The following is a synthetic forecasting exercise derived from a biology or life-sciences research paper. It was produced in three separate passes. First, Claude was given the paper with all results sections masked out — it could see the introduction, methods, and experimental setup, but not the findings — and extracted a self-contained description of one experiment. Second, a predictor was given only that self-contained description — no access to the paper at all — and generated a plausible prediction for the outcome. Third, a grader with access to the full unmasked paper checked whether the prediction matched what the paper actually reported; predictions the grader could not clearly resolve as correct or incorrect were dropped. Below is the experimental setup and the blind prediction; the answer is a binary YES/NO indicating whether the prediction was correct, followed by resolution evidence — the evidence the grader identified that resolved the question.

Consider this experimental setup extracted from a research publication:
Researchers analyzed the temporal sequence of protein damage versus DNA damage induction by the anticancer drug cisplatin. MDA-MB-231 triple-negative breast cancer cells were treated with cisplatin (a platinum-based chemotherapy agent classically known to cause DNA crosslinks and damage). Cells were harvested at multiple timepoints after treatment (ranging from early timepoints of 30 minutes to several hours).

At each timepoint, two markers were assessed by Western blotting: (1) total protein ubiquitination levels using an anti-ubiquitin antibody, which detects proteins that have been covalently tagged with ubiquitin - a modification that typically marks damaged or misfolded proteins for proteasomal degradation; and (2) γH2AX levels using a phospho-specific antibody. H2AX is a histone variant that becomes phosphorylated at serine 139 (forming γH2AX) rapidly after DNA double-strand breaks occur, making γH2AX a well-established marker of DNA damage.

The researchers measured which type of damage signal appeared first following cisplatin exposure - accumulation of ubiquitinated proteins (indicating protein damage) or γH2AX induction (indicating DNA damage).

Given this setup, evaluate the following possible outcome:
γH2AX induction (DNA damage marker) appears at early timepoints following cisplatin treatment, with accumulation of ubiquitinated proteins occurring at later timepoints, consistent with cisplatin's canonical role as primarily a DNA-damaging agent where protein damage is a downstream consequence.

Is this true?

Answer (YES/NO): NO